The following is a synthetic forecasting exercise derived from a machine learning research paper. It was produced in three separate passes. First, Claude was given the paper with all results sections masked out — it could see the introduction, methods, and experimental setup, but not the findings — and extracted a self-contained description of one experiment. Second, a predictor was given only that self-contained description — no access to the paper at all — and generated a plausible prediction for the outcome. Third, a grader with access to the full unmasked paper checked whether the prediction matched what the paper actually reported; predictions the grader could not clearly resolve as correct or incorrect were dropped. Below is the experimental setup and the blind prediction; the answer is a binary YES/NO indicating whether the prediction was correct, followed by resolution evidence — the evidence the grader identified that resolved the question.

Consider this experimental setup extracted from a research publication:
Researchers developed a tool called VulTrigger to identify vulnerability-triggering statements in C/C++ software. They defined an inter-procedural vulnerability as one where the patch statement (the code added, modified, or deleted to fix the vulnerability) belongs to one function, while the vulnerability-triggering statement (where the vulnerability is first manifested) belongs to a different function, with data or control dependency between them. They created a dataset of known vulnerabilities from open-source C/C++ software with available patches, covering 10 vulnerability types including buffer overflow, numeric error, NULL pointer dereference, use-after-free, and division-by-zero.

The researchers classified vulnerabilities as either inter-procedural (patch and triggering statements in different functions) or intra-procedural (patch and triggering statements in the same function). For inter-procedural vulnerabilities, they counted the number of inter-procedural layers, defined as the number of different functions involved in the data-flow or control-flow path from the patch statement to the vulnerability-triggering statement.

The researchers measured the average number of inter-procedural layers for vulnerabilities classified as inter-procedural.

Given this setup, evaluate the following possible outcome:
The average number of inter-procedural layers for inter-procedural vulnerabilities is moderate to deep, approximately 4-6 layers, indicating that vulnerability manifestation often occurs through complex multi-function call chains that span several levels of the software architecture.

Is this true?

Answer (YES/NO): NO